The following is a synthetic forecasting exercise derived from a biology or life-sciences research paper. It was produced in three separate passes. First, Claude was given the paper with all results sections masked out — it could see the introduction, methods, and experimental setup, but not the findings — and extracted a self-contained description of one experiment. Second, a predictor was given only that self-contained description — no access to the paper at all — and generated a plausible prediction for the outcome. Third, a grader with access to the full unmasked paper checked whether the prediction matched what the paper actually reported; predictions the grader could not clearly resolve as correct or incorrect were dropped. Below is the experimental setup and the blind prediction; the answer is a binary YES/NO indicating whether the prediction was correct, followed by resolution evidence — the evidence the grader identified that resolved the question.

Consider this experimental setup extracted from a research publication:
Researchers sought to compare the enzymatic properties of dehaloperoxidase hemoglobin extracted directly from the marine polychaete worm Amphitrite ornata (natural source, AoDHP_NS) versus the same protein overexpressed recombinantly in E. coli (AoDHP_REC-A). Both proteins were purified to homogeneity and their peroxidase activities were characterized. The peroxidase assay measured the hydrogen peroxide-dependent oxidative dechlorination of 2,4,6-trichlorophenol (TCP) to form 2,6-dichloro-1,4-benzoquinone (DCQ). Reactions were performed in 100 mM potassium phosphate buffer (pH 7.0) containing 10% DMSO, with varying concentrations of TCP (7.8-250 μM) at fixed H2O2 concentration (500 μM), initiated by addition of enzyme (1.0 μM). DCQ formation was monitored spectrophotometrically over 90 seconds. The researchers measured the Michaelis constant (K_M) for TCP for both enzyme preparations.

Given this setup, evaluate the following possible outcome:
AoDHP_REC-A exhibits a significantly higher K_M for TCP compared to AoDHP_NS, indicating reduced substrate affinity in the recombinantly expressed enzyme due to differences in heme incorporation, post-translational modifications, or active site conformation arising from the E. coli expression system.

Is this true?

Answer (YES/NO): NO